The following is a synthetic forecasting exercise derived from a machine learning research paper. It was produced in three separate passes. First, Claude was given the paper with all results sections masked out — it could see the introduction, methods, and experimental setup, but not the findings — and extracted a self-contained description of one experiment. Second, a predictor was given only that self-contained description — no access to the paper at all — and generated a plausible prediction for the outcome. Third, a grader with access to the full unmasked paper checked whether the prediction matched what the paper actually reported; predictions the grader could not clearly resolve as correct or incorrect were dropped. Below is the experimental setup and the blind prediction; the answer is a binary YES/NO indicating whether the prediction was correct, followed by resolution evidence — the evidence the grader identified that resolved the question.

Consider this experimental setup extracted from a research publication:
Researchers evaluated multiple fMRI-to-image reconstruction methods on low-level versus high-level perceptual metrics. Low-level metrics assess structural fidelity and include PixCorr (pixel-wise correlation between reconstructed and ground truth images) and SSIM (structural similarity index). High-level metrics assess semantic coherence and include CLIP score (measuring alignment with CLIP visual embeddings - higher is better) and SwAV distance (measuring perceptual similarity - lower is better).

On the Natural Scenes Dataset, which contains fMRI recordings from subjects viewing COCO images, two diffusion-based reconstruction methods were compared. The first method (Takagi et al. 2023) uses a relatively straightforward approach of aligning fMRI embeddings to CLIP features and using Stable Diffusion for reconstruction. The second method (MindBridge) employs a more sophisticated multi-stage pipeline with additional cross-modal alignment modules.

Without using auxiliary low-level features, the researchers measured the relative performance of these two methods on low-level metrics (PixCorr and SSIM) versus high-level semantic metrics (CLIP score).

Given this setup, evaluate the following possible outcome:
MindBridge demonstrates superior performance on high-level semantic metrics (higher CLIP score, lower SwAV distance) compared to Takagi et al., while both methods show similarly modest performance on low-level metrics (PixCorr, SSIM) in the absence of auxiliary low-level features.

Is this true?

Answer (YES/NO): NO